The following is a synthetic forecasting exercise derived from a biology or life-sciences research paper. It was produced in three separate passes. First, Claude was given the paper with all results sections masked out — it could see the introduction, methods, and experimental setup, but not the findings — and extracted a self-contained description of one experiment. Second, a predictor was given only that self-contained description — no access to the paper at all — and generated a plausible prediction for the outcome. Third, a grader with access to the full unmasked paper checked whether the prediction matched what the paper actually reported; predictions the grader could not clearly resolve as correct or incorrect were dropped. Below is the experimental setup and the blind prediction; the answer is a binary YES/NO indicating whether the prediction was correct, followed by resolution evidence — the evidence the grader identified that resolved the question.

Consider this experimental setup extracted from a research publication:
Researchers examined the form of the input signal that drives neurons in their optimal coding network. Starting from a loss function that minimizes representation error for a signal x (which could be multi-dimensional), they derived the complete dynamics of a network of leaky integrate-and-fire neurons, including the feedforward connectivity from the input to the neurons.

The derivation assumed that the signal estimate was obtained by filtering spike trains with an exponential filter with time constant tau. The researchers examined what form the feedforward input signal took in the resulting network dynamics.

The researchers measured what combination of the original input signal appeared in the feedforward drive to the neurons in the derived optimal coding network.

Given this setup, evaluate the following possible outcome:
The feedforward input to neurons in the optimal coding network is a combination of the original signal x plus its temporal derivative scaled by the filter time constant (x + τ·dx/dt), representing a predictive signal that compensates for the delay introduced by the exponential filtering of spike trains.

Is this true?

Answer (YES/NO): YES